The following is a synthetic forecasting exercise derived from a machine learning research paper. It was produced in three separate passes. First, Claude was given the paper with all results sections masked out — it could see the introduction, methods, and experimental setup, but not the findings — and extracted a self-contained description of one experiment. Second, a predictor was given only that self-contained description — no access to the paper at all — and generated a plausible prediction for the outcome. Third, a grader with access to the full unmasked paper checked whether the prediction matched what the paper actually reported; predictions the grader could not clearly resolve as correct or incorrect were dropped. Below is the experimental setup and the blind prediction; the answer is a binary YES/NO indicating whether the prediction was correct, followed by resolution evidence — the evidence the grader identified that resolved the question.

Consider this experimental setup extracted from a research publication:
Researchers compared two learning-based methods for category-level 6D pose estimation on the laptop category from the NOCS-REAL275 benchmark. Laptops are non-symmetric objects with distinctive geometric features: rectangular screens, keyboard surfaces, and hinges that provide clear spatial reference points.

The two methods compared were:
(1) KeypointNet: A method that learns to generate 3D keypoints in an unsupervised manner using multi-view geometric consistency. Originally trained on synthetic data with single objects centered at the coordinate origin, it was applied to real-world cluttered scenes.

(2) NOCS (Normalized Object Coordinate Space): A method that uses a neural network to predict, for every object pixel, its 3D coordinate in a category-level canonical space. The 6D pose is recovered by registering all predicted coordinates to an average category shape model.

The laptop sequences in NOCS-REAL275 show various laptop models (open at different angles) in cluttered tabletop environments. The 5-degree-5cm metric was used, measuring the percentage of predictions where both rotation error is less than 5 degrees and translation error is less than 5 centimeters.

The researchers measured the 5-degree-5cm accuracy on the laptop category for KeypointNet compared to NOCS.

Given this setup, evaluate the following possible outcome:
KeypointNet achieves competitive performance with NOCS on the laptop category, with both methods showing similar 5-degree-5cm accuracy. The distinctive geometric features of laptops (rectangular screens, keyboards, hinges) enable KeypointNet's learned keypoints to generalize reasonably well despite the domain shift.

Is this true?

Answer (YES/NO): NO